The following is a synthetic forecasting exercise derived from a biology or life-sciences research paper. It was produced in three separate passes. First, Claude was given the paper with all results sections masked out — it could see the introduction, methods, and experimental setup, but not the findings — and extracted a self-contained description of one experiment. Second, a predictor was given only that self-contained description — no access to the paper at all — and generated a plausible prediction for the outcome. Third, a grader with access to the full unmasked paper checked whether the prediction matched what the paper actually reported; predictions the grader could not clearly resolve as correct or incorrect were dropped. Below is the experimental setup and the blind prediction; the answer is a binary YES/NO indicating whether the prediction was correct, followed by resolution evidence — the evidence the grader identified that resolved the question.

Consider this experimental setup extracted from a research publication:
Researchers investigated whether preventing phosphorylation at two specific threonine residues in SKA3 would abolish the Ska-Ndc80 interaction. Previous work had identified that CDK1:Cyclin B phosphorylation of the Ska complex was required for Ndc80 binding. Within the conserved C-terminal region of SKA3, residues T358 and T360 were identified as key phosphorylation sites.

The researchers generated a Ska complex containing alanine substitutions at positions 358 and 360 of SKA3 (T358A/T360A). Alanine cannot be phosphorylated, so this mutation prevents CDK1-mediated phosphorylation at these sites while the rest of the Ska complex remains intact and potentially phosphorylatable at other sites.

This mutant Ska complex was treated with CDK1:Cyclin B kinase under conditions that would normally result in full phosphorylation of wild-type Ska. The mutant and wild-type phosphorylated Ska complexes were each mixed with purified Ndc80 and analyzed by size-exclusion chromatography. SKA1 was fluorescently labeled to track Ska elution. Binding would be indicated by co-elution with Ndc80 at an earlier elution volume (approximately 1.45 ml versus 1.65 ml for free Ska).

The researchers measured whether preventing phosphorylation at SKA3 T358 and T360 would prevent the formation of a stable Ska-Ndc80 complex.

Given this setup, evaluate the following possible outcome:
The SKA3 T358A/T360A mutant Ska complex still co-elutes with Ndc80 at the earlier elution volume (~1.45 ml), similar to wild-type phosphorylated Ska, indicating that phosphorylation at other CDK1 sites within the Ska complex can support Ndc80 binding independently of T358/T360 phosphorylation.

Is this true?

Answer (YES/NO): NO